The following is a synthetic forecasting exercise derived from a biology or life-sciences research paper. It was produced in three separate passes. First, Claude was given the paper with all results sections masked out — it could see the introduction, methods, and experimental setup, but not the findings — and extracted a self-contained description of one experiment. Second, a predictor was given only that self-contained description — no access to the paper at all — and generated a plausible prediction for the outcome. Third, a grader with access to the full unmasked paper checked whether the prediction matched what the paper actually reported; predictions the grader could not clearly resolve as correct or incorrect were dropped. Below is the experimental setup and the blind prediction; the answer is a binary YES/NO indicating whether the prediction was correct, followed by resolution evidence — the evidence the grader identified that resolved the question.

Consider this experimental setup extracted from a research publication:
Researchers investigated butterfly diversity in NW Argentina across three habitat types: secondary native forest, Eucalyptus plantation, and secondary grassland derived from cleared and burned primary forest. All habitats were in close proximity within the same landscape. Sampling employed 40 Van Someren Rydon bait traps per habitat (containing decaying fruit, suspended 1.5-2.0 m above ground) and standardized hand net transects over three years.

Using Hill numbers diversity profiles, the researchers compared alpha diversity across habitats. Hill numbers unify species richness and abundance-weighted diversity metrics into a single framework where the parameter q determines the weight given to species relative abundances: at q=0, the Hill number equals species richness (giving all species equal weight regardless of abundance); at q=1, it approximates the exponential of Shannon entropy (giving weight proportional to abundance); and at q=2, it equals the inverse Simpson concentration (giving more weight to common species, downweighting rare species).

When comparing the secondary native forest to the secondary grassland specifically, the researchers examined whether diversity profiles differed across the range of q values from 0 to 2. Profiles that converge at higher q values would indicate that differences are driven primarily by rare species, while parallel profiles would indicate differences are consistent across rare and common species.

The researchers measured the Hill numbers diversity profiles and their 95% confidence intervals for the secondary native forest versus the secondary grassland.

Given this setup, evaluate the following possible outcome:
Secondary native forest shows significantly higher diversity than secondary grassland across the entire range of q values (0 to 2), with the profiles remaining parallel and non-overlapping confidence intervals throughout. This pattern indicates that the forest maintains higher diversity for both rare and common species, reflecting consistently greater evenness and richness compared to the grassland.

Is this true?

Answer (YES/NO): NO